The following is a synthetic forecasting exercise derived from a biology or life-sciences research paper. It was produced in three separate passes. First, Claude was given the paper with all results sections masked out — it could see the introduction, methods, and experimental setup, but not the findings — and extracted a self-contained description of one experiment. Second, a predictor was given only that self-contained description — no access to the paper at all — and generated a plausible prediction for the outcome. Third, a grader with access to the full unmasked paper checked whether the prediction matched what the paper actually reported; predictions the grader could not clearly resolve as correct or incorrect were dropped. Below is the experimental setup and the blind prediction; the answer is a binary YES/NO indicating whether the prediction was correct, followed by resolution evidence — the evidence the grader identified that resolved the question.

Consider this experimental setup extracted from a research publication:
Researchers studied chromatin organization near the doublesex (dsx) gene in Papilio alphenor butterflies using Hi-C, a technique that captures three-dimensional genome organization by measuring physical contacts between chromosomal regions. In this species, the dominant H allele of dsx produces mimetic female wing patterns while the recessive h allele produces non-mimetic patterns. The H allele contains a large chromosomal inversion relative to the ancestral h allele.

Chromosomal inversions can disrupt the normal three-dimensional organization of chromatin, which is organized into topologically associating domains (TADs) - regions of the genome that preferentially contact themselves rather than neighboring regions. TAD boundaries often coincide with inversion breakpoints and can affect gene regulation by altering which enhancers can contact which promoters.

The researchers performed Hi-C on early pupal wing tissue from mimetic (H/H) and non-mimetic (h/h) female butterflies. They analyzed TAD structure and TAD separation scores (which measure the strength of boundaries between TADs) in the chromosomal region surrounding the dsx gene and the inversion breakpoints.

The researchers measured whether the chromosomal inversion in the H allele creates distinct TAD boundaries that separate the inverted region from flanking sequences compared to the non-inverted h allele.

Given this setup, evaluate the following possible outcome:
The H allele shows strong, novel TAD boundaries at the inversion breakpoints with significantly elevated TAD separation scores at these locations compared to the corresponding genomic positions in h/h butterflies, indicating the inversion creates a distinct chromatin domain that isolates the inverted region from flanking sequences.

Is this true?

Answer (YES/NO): NO